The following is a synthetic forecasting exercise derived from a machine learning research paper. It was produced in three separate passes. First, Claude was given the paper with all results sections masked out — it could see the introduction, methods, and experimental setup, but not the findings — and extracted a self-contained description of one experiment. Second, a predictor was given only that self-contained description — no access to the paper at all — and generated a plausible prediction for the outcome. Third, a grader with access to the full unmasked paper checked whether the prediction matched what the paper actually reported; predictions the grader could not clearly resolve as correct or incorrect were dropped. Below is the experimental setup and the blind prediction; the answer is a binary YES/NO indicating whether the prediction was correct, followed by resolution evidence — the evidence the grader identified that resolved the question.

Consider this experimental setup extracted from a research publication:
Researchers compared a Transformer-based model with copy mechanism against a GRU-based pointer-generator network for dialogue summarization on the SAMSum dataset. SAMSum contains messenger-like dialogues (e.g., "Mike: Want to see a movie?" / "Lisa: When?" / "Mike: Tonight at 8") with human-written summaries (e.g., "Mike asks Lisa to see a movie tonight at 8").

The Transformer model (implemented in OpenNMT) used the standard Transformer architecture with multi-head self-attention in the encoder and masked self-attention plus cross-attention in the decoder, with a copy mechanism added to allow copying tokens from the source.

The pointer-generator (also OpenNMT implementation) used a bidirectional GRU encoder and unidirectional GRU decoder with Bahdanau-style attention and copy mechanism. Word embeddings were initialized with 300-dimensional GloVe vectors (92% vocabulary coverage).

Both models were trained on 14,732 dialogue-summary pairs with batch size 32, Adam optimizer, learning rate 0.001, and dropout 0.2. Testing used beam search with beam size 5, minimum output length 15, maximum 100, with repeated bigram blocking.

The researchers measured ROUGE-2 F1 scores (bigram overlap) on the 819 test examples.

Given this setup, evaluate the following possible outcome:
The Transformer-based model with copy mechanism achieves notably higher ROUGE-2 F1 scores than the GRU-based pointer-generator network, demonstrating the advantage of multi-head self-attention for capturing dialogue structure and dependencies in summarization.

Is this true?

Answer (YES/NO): NO